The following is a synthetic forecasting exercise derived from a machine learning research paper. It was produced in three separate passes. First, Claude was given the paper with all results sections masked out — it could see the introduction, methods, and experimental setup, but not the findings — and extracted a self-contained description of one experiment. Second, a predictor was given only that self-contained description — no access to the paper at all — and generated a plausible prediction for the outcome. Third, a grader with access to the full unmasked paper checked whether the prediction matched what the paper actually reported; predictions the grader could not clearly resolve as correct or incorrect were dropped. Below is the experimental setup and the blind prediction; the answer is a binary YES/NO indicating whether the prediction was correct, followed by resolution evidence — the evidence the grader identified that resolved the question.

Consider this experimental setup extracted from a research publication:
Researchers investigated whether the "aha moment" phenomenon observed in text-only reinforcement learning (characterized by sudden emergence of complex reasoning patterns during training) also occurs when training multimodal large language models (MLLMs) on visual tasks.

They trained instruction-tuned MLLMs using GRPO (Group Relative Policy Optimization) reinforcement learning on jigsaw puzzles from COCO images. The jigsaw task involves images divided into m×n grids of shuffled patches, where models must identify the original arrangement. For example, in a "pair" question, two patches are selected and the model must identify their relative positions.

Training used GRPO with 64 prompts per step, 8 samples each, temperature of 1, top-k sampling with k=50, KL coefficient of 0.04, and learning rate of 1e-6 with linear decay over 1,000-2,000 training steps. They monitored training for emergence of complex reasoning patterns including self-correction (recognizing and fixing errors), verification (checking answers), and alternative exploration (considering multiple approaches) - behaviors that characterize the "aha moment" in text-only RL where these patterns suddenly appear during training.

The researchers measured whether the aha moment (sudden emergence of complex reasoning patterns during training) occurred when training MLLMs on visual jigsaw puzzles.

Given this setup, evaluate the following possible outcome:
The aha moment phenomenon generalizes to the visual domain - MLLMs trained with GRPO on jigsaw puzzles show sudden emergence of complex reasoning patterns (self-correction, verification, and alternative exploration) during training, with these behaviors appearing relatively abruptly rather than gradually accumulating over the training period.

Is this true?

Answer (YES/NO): NO